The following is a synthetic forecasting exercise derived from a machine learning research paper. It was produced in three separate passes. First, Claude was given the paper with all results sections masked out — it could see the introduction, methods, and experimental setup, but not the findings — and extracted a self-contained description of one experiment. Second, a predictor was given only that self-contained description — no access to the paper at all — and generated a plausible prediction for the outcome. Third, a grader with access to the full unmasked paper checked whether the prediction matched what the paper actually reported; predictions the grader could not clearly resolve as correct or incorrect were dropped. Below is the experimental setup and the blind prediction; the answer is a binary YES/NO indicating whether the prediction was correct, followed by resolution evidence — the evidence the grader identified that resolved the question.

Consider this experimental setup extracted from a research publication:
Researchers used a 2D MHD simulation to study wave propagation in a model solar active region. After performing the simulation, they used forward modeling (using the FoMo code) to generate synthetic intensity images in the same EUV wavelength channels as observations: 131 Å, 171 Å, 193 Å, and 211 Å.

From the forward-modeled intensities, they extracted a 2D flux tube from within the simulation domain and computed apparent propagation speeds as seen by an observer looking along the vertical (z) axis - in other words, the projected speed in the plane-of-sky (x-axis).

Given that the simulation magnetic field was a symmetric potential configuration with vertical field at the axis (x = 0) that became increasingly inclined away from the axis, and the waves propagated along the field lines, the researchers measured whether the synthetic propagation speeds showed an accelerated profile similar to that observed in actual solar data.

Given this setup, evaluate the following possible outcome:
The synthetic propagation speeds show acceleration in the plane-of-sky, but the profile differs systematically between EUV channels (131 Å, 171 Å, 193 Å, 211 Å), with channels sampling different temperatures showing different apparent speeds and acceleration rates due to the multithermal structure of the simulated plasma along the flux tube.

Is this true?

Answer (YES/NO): NO